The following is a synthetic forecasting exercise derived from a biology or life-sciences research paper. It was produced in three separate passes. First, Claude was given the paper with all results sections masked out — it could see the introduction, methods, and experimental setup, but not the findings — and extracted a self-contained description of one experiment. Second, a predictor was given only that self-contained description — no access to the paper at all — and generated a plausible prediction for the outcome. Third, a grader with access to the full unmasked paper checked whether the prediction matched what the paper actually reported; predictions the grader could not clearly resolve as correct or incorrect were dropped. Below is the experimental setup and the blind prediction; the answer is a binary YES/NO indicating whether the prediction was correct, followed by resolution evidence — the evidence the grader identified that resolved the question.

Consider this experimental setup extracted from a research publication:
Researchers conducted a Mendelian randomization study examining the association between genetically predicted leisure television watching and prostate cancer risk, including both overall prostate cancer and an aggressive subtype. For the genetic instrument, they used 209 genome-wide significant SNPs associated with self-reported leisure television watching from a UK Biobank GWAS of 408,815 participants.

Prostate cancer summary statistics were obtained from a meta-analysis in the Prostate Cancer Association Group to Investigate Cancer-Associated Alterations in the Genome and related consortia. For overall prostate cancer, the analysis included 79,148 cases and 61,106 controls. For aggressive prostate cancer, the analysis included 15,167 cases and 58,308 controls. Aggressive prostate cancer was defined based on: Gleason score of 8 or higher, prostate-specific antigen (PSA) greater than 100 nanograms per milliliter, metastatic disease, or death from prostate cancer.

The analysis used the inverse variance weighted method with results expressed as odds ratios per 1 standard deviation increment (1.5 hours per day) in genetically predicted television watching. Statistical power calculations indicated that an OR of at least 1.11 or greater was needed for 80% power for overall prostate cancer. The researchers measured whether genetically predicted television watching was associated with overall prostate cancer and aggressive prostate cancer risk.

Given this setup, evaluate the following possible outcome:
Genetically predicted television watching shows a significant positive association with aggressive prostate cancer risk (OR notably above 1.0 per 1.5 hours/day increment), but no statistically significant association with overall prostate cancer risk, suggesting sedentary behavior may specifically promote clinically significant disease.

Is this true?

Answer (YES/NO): NO